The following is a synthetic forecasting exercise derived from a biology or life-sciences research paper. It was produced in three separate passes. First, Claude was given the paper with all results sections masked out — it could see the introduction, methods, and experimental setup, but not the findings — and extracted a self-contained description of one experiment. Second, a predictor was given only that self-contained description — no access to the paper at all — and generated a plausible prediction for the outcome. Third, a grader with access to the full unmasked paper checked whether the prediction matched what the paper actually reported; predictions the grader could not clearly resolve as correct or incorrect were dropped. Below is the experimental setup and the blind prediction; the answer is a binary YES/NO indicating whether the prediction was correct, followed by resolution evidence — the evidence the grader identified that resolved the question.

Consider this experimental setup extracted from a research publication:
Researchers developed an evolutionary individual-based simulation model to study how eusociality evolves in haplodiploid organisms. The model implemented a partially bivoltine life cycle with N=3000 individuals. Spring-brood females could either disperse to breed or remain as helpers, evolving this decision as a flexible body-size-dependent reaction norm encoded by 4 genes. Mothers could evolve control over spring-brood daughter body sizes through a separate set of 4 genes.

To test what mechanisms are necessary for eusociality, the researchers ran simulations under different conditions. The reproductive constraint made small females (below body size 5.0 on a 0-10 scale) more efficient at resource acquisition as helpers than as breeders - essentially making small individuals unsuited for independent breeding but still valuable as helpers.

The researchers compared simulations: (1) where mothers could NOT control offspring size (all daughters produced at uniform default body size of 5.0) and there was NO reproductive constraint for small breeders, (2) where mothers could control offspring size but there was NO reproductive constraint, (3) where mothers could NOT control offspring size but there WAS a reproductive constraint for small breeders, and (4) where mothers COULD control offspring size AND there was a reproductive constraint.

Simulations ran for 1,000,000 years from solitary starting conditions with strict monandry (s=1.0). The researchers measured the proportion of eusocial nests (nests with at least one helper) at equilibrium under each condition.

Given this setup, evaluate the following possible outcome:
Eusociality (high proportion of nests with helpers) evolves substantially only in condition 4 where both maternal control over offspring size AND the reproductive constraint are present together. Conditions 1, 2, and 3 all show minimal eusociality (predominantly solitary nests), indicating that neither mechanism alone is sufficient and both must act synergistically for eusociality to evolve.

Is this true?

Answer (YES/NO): NO